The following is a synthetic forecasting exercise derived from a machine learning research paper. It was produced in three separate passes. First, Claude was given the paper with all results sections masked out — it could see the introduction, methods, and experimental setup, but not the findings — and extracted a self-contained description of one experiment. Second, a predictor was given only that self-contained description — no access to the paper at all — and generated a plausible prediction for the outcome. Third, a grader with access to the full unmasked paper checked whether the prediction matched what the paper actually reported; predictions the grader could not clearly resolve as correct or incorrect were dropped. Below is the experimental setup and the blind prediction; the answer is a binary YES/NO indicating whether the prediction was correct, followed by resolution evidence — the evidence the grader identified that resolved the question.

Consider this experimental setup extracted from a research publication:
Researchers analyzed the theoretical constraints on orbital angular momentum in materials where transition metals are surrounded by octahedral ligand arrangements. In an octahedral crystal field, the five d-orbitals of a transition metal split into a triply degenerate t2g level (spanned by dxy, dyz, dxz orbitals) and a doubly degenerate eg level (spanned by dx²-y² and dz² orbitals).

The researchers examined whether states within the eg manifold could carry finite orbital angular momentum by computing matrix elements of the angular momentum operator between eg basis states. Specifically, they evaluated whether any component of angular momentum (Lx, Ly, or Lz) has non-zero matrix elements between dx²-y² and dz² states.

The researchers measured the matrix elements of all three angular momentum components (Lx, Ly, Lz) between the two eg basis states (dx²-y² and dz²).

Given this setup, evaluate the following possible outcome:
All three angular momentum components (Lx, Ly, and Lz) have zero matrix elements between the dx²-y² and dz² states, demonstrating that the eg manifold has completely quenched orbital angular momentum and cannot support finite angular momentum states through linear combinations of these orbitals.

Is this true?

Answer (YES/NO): YES